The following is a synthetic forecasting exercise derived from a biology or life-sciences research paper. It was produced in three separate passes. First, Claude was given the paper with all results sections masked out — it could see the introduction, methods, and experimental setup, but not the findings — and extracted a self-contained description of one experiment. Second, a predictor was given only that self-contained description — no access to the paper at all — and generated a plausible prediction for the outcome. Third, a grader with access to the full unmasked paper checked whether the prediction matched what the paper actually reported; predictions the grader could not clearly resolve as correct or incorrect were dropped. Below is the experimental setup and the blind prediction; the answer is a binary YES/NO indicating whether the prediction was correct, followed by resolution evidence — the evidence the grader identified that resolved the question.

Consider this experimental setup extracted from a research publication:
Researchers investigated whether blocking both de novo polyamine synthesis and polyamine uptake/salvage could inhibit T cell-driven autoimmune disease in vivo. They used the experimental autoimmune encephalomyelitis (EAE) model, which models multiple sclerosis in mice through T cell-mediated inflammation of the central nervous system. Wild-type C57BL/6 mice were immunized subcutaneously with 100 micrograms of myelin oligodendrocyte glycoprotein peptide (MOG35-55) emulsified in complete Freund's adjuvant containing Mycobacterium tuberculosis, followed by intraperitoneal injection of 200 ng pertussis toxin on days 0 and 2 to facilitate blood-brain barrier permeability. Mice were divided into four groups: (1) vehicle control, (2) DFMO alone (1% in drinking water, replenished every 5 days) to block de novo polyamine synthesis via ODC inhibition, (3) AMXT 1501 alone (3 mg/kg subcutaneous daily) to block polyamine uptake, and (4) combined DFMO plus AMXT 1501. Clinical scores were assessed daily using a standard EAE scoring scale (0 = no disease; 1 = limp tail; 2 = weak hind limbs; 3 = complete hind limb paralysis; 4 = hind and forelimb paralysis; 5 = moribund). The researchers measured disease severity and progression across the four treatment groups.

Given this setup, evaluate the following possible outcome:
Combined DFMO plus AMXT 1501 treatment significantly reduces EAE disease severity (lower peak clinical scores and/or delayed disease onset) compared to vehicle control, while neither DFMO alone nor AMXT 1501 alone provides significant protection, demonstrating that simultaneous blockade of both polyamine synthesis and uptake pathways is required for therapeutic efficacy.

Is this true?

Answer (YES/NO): YES